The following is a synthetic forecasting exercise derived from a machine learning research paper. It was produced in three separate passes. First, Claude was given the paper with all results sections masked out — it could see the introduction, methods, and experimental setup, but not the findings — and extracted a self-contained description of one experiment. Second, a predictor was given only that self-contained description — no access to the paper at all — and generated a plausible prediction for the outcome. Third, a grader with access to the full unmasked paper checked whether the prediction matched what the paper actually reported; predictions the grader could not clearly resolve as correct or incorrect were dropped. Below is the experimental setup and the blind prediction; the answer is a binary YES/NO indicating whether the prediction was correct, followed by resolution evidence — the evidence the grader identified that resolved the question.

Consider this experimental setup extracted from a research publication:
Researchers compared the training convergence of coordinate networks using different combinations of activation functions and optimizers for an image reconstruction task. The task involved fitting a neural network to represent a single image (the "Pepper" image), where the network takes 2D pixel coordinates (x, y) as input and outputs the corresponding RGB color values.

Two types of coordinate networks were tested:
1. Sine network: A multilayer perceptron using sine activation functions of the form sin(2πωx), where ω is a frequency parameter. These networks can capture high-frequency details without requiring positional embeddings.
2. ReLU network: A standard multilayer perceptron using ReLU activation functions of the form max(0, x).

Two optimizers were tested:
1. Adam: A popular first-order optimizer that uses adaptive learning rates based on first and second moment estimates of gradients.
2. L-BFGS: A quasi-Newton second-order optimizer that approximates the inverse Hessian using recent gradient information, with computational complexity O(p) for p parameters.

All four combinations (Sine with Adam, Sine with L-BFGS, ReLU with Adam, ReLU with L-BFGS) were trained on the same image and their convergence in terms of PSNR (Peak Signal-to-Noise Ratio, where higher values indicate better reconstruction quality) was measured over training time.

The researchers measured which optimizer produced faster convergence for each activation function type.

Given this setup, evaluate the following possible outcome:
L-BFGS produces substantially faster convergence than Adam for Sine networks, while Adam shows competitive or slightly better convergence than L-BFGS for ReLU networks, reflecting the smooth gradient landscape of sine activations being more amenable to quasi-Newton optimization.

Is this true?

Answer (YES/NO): YES